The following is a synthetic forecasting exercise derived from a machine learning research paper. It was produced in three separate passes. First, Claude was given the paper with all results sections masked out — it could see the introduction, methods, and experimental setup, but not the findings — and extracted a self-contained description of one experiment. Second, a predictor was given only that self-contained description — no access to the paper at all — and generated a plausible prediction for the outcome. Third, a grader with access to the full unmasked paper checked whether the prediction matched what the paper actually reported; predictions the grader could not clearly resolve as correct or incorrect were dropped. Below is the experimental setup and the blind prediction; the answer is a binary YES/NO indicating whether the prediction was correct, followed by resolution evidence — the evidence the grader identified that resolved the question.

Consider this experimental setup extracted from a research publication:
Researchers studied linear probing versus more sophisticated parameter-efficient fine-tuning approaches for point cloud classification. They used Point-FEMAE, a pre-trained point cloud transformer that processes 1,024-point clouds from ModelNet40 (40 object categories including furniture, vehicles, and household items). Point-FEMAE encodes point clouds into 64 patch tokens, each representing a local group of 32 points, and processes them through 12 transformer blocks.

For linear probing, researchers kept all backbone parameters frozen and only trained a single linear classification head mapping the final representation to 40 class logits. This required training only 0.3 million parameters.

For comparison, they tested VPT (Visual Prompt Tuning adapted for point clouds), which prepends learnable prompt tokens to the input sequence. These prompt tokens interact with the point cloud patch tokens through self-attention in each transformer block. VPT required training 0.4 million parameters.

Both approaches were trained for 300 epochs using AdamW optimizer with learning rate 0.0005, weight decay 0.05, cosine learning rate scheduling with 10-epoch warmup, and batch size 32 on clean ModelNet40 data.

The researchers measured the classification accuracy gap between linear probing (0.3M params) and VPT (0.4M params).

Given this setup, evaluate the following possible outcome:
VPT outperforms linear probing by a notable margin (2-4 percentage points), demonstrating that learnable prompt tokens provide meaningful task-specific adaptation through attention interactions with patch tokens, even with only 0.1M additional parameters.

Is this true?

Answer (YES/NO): NO